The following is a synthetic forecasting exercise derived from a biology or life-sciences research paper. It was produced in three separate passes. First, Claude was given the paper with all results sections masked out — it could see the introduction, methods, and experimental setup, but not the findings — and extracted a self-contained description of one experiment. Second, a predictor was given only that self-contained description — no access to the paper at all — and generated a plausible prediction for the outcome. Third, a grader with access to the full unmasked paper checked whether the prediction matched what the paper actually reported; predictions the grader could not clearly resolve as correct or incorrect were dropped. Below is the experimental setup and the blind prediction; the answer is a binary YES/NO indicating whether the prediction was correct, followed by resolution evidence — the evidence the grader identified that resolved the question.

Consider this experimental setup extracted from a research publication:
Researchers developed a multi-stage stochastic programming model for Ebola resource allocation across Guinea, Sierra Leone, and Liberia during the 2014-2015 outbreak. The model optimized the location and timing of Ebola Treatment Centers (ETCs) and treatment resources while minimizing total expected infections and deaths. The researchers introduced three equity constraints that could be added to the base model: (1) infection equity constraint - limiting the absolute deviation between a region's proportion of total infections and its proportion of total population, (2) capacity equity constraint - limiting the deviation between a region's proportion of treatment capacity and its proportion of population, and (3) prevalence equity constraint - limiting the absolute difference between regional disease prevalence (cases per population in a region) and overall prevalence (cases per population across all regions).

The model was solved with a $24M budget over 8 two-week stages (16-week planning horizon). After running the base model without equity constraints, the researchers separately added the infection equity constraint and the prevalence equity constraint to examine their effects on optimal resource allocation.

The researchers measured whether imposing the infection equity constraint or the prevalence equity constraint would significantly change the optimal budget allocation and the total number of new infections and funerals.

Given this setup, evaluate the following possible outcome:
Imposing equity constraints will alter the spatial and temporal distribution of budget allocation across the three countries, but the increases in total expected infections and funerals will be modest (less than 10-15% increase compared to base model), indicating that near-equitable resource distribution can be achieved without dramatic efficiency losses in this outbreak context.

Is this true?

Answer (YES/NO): NO